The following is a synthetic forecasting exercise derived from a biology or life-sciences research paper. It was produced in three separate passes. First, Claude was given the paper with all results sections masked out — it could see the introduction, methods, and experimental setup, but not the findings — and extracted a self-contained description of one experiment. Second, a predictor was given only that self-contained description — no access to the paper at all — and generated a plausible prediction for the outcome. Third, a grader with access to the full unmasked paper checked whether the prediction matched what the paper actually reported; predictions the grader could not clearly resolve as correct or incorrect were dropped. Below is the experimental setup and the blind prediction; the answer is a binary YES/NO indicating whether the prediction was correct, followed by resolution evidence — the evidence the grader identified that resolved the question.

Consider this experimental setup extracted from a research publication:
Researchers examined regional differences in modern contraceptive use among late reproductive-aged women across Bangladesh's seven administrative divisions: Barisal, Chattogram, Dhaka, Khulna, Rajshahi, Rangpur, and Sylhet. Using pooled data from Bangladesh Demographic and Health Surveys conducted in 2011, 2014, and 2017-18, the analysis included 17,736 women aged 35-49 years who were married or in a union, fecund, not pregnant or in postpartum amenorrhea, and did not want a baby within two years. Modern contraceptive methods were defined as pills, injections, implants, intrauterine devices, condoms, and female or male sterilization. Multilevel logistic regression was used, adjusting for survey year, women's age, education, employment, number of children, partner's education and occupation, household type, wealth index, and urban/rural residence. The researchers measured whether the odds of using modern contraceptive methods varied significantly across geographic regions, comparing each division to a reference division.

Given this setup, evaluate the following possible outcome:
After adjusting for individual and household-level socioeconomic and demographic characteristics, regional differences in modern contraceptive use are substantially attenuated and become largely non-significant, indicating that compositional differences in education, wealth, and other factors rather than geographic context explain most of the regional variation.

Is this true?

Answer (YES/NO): NO